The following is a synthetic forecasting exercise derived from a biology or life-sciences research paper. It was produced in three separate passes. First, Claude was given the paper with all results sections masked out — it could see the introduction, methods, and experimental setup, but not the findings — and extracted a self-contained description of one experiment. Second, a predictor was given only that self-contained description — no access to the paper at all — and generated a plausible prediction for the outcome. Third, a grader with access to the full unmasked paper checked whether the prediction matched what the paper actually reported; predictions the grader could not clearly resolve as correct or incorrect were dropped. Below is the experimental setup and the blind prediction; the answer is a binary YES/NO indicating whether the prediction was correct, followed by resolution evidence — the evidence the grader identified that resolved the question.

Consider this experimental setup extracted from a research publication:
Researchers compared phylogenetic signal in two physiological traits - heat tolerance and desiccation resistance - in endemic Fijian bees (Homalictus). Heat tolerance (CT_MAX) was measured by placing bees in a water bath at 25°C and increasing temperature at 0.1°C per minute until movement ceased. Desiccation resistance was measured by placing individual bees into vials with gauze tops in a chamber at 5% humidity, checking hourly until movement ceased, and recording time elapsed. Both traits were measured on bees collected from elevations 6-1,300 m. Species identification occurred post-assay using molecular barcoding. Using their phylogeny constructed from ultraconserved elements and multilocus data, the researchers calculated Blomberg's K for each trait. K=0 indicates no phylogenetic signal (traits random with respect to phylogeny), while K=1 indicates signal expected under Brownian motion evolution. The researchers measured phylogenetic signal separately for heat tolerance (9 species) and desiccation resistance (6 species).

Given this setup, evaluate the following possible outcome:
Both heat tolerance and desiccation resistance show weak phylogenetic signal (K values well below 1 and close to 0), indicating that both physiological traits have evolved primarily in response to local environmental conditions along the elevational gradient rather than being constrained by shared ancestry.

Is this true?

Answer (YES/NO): NO